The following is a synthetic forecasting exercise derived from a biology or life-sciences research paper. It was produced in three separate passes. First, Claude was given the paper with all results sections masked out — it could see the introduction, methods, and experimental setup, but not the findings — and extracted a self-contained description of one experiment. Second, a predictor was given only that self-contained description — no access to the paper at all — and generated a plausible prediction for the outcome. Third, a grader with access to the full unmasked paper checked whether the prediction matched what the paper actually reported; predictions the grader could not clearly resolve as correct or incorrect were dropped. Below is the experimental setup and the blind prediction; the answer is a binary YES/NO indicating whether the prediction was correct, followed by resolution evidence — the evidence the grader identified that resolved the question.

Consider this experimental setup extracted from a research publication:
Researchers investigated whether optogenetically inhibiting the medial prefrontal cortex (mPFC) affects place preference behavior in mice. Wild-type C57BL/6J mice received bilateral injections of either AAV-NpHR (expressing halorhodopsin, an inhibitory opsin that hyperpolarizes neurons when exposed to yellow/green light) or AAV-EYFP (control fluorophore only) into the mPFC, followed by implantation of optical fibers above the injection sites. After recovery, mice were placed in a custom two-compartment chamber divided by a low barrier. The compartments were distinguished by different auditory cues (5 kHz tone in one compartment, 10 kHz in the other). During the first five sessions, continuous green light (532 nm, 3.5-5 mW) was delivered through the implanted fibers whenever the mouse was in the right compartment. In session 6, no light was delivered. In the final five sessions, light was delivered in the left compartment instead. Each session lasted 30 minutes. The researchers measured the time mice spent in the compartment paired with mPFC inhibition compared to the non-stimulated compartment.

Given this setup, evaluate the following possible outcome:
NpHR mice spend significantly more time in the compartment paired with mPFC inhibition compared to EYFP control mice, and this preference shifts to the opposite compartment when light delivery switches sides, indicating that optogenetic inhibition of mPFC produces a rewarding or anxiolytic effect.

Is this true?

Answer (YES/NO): NO